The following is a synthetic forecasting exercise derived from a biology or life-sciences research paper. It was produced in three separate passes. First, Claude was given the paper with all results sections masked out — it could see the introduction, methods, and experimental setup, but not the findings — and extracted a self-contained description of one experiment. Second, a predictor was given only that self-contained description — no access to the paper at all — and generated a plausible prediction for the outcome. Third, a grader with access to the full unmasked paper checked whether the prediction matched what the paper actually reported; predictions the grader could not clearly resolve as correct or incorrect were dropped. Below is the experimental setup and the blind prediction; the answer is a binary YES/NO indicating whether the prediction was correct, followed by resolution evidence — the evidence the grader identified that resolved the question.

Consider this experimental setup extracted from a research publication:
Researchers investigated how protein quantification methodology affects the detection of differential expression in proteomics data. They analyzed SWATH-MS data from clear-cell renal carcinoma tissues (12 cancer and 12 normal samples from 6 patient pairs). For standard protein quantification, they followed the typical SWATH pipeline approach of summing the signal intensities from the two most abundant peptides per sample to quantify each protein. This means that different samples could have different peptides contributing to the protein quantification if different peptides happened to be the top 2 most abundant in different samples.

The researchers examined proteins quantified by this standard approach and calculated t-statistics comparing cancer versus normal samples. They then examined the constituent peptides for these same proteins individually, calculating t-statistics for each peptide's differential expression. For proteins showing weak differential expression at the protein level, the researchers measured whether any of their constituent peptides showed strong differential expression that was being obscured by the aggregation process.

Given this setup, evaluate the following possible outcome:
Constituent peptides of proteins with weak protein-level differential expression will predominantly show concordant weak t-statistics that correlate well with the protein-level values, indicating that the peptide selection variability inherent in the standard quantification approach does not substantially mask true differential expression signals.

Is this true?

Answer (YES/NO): NO